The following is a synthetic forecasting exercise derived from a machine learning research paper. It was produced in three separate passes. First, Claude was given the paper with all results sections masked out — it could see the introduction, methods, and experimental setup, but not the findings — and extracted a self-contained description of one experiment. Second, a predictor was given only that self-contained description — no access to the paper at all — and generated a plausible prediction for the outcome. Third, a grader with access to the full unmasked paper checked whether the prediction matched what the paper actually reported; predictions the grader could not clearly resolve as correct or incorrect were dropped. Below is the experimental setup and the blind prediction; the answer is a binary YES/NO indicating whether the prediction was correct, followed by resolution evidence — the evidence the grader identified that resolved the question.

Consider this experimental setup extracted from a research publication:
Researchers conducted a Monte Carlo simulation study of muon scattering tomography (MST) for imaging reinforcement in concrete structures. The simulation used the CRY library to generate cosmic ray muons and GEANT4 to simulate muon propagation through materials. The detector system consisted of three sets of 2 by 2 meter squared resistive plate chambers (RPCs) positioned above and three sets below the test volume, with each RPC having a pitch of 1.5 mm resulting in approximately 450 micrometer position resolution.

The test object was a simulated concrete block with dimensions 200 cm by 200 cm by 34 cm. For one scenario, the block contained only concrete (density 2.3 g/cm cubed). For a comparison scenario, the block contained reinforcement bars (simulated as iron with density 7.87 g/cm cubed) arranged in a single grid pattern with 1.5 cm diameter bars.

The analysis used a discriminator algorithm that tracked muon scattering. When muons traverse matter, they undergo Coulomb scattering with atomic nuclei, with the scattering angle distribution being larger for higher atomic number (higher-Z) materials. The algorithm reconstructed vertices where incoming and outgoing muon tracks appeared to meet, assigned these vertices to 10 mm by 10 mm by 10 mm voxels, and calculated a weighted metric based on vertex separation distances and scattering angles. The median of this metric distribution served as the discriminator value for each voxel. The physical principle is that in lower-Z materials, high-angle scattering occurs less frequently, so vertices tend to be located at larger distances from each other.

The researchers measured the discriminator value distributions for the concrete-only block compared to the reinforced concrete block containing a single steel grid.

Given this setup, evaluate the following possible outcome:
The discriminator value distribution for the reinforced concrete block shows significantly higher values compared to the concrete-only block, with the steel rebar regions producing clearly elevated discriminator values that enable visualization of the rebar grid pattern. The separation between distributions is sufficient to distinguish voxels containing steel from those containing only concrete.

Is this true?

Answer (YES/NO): NO